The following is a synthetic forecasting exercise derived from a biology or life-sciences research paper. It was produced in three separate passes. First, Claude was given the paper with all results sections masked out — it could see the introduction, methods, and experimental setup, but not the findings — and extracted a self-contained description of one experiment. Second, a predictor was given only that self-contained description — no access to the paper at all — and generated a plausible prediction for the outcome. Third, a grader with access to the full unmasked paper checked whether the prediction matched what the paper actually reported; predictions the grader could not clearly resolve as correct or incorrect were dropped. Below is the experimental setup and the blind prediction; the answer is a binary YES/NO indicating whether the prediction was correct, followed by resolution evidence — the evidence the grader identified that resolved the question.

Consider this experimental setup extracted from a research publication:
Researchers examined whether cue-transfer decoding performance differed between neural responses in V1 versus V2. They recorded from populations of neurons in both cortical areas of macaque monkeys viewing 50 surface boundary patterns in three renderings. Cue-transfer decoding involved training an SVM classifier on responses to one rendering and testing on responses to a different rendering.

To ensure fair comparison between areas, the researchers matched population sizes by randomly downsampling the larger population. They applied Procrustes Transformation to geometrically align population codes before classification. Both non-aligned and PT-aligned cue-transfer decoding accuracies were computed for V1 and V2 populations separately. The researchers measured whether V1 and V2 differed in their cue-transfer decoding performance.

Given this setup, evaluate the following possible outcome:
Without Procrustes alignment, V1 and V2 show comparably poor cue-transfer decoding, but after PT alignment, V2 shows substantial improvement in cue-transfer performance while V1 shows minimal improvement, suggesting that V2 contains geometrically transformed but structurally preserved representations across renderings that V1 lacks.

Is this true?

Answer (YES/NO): NO